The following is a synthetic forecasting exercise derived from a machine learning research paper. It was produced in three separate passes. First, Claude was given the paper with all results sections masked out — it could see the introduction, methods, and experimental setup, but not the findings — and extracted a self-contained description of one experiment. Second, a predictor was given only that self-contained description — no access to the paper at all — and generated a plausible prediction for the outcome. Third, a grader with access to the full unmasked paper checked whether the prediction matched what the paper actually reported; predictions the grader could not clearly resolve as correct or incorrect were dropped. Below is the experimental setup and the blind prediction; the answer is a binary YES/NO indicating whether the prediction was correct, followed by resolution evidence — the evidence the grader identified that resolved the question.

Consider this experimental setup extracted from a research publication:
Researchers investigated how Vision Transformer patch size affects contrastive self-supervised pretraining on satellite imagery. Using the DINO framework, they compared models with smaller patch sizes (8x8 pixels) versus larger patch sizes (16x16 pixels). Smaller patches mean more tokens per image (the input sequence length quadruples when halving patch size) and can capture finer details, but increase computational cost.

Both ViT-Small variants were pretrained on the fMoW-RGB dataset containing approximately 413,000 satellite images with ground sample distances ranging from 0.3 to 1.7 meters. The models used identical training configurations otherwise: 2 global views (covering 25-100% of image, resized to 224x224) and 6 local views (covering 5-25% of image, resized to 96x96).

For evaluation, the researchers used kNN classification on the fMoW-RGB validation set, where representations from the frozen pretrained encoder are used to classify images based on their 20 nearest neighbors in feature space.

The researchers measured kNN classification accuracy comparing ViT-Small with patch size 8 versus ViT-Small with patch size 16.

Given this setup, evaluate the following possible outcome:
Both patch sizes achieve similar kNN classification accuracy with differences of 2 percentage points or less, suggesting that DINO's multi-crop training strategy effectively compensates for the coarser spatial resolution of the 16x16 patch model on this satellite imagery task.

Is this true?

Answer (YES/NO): NO